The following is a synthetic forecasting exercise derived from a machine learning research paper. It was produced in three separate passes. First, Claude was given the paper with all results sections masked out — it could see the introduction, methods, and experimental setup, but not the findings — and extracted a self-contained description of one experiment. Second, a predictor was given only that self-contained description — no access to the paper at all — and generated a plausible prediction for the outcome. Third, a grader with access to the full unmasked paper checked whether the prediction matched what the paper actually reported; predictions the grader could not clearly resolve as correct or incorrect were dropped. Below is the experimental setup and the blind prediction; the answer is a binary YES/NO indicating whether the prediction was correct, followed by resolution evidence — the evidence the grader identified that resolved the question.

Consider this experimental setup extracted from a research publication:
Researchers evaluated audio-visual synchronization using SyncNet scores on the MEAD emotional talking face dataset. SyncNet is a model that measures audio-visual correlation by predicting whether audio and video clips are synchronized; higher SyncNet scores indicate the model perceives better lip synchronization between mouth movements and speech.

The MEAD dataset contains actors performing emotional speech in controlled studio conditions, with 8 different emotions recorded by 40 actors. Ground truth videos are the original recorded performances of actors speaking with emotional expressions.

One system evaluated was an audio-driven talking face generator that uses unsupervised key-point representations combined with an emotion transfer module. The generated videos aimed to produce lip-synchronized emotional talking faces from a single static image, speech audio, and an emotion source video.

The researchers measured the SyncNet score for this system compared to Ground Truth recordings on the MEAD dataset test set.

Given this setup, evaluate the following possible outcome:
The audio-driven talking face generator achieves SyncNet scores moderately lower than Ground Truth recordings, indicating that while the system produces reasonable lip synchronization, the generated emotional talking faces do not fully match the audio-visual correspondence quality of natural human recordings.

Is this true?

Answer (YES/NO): NO